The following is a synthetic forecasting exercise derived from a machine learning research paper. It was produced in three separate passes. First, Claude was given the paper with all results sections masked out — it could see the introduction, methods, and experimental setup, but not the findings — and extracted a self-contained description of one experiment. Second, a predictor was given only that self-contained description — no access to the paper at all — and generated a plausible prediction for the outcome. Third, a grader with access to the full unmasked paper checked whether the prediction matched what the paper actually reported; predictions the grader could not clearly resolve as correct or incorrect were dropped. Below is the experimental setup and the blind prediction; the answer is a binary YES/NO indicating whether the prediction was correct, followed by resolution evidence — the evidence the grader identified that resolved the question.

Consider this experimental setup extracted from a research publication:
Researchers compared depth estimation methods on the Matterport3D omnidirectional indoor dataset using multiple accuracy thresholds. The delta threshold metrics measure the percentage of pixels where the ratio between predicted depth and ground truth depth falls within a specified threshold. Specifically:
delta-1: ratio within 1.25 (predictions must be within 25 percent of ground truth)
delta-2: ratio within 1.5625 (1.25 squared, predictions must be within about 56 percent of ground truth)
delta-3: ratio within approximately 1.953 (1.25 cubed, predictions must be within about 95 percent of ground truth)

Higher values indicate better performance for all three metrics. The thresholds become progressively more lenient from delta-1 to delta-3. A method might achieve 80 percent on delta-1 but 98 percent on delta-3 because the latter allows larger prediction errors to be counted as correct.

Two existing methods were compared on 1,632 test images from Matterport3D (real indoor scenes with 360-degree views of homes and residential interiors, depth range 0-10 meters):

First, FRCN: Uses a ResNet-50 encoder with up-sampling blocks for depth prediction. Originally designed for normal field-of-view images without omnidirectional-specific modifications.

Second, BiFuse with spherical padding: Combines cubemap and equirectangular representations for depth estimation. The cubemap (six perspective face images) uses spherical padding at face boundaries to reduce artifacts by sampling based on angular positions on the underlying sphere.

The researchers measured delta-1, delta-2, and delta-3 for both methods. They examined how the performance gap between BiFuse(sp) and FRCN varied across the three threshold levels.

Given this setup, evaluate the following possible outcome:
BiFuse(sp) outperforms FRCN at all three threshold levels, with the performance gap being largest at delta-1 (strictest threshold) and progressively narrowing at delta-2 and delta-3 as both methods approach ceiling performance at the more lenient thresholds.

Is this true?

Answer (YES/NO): YES